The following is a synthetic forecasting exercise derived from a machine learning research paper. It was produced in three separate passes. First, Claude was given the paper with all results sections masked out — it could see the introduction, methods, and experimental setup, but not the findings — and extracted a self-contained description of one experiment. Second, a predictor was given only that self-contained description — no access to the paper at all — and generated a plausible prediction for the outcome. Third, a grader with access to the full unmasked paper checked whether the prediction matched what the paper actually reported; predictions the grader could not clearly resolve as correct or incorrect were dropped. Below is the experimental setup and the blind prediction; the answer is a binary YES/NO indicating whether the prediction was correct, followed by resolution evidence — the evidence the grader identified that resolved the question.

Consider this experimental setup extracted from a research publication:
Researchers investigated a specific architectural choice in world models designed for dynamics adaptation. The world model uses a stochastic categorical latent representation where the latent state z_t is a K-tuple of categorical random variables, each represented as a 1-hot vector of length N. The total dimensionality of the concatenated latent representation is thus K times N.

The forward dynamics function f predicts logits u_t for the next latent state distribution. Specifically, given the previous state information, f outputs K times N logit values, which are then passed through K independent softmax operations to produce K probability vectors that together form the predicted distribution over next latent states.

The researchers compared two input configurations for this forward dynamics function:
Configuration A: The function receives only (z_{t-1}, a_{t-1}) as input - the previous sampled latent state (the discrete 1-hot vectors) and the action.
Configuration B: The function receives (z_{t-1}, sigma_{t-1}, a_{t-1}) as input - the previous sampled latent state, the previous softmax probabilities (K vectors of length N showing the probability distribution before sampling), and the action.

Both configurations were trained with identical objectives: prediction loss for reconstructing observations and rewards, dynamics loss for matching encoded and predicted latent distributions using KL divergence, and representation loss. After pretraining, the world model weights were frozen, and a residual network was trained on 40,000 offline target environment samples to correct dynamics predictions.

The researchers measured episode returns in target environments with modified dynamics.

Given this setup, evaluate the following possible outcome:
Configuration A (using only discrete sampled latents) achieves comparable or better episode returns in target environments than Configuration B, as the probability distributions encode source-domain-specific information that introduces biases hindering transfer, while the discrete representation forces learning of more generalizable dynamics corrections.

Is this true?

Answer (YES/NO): NO